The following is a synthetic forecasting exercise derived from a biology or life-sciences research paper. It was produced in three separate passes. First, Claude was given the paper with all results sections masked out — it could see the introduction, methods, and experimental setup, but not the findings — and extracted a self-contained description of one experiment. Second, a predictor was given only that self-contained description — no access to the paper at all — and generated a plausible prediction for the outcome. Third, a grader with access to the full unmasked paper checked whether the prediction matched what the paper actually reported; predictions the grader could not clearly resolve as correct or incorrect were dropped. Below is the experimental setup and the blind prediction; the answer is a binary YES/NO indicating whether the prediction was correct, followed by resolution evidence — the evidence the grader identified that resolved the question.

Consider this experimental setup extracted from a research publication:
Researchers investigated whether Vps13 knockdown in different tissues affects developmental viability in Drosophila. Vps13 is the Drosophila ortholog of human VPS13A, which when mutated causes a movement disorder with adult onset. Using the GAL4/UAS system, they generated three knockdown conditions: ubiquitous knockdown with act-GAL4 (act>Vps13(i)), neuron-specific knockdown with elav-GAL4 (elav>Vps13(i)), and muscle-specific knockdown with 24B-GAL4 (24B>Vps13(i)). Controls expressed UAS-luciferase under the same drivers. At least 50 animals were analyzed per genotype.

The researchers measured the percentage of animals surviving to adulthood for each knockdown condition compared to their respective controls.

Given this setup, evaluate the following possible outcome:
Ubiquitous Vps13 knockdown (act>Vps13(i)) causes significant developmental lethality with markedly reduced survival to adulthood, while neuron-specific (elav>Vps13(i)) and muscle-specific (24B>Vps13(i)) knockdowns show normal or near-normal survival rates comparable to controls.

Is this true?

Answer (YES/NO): NO